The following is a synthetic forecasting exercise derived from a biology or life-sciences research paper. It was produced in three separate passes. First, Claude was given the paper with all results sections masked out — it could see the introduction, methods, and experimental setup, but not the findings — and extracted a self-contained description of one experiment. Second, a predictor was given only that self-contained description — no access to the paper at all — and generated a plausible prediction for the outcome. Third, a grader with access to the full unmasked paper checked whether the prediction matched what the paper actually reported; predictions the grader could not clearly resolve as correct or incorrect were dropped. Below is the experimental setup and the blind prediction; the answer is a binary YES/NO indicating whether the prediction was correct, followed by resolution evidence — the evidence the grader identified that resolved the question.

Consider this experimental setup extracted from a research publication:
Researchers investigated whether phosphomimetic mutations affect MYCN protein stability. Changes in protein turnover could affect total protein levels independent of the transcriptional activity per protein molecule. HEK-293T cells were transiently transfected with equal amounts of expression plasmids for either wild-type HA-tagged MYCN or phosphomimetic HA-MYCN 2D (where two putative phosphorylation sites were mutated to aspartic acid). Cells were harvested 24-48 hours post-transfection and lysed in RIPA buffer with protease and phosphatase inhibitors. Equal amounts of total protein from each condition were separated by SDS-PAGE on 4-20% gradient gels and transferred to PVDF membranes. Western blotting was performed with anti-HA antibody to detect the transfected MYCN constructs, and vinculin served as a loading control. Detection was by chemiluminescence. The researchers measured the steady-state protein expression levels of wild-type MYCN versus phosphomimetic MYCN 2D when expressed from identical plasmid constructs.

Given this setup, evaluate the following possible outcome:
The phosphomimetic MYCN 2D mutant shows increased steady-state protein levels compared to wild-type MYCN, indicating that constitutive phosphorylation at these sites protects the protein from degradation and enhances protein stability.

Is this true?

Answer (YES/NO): NO